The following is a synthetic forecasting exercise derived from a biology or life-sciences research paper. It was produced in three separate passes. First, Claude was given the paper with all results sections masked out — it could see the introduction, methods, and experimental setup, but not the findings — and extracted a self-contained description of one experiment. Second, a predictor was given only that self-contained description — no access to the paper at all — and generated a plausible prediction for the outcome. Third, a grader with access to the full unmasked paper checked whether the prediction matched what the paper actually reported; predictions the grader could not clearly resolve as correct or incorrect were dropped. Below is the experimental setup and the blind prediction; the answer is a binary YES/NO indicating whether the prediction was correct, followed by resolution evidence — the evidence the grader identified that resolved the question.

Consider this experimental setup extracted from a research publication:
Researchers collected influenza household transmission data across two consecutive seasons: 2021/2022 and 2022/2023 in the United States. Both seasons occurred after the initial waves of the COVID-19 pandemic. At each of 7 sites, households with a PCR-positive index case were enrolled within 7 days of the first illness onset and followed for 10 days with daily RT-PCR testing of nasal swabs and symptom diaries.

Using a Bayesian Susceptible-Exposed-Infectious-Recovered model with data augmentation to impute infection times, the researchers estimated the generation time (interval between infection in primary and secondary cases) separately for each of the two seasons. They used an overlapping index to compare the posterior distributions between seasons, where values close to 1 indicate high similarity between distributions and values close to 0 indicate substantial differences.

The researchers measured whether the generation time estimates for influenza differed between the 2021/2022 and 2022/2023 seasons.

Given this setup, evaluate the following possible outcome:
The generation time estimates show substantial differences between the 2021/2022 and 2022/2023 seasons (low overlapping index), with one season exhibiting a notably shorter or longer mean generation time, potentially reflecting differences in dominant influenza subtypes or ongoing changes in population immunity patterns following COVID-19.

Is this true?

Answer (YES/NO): NO